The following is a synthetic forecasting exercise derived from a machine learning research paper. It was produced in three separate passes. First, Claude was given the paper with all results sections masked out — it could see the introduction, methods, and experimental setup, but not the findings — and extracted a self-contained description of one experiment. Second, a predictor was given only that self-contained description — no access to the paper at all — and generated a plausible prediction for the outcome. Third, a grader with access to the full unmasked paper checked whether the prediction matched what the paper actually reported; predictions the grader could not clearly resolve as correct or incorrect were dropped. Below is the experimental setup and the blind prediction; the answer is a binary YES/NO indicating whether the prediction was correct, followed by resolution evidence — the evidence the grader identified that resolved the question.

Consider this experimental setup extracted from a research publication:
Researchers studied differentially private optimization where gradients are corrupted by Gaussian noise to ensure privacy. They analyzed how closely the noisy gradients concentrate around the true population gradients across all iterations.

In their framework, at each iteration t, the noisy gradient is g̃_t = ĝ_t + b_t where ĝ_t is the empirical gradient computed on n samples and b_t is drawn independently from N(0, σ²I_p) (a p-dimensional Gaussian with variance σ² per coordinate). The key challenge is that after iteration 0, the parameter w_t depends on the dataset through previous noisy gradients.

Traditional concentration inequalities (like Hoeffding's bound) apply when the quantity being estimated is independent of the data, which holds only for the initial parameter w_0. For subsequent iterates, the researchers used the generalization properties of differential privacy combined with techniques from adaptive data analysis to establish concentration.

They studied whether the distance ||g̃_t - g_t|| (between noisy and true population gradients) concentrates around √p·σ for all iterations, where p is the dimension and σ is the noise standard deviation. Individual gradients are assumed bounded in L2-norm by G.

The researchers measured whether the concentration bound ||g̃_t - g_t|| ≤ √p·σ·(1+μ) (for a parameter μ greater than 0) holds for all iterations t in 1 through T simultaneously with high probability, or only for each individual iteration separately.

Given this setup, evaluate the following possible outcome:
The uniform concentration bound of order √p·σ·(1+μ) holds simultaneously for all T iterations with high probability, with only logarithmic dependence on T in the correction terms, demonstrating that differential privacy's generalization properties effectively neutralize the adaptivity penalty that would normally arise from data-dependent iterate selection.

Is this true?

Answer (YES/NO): NO